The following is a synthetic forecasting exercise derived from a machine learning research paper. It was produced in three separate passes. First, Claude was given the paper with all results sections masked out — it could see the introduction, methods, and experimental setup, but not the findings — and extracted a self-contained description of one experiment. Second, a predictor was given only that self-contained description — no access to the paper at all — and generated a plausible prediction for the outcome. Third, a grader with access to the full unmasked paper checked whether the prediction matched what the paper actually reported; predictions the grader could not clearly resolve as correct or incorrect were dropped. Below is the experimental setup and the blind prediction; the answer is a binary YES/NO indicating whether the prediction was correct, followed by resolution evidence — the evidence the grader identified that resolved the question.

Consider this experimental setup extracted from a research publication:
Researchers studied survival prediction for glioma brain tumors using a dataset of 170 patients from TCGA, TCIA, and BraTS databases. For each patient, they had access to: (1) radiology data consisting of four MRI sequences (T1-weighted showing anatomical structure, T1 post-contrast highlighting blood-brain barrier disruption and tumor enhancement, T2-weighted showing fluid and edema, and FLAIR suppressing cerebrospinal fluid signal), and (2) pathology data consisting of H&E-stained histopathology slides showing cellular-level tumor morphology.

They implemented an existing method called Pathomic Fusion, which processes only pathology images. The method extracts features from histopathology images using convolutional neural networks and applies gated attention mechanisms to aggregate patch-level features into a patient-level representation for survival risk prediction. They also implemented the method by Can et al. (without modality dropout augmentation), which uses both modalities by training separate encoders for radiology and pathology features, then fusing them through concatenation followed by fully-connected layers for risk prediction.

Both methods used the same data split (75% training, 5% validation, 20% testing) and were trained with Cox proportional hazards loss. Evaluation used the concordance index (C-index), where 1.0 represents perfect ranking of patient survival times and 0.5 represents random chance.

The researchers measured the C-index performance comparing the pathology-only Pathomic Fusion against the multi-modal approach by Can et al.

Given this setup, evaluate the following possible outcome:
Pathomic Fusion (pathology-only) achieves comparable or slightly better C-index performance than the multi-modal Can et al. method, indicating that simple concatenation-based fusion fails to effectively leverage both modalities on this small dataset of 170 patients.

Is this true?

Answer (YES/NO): YES